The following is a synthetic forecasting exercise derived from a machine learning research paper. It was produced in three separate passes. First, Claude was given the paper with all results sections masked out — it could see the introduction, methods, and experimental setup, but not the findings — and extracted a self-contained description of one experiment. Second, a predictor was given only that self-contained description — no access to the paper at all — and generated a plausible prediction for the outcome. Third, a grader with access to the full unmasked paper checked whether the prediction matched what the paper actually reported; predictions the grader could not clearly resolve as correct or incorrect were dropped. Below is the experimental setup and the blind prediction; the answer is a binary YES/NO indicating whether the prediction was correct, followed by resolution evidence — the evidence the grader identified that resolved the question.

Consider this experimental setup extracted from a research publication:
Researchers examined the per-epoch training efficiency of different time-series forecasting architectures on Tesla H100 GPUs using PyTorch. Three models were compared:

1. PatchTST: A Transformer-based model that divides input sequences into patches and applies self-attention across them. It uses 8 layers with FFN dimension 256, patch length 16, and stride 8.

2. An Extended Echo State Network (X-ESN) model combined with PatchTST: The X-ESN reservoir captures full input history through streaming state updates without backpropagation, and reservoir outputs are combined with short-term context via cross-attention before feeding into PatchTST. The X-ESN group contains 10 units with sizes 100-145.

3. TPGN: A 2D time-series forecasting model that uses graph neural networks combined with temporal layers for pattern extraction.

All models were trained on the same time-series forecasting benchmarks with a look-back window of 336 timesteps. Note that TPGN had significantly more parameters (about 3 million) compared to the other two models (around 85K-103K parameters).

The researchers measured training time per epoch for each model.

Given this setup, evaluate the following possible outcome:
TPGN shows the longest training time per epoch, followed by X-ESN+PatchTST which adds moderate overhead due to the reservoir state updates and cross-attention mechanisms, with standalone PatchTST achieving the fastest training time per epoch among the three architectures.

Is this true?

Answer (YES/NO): YES